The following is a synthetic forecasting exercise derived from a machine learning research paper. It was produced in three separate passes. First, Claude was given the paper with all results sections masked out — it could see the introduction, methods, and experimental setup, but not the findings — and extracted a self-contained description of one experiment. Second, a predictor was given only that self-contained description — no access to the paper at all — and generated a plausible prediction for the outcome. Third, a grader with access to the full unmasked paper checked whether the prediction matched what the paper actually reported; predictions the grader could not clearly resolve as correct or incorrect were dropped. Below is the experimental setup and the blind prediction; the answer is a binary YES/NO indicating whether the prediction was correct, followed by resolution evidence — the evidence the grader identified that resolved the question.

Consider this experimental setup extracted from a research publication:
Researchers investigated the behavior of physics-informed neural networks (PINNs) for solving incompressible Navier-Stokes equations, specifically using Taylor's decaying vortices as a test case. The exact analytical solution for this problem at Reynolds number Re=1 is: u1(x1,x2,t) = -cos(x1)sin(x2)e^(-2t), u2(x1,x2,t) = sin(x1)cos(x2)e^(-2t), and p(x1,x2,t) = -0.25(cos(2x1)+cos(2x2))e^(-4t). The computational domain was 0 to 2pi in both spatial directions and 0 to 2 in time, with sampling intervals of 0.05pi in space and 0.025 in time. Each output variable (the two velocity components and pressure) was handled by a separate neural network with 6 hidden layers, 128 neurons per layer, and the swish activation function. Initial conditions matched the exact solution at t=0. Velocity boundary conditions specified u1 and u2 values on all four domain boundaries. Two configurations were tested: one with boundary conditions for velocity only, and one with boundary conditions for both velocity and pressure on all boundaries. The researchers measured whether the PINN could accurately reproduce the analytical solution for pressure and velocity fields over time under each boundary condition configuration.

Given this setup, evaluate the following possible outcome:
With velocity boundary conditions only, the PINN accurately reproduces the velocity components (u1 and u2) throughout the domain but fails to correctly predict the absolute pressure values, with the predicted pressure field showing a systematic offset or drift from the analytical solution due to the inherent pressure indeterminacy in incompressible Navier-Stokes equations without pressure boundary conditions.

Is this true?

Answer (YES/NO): NO